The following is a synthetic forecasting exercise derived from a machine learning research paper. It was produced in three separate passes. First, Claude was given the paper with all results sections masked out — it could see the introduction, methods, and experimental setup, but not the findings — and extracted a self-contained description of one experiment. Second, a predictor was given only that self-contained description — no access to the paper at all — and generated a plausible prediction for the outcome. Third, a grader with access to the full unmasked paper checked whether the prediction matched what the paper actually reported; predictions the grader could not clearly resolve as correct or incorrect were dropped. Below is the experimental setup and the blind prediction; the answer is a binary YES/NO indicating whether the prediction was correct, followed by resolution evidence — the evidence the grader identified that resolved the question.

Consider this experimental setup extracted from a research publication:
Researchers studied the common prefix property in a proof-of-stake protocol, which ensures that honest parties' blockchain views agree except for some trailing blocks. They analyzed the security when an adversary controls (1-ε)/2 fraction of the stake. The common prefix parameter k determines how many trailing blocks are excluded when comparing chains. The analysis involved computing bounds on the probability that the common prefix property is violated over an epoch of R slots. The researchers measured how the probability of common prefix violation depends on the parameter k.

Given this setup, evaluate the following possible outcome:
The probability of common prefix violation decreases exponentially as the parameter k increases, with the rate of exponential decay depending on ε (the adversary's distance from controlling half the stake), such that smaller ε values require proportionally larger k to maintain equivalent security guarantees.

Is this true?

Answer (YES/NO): NO